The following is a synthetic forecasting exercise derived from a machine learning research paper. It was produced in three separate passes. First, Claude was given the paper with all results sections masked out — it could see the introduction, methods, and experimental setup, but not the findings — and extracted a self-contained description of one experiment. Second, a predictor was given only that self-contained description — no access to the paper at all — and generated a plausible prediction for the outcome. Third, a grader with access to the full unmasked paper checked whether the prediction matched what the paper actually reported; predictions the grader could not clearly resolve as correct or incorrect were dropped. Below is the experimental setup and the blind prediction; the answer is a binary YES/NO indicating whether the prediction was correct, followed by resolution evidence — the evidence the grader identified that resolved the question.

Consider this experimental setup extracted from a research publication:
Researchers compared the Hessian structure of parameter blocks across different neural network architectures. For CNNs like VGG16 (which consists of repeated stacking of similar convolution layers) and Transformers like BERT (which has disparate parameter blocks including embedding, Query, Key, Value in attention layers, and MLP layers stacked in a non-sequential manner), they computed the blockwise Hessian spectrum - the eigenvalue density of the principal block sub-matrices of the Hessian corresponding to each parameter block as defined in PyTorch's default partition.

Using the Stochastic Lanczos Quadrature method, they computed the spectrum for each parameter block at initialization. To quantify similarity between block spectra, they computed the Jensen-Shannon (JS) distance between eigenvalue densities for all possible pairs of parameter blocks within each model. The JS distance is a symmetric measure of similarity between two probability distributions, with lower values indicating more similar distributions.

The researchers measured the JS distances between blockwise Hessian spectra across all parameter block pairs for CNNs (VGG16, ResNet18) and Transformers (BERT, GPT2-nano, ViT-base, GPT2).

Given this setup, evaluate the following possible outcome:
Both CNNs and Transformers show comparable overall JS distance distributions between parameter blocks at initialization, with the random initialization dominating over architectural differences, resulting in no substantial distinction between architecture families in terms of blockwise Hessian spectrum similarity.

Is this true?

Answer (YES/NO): NO